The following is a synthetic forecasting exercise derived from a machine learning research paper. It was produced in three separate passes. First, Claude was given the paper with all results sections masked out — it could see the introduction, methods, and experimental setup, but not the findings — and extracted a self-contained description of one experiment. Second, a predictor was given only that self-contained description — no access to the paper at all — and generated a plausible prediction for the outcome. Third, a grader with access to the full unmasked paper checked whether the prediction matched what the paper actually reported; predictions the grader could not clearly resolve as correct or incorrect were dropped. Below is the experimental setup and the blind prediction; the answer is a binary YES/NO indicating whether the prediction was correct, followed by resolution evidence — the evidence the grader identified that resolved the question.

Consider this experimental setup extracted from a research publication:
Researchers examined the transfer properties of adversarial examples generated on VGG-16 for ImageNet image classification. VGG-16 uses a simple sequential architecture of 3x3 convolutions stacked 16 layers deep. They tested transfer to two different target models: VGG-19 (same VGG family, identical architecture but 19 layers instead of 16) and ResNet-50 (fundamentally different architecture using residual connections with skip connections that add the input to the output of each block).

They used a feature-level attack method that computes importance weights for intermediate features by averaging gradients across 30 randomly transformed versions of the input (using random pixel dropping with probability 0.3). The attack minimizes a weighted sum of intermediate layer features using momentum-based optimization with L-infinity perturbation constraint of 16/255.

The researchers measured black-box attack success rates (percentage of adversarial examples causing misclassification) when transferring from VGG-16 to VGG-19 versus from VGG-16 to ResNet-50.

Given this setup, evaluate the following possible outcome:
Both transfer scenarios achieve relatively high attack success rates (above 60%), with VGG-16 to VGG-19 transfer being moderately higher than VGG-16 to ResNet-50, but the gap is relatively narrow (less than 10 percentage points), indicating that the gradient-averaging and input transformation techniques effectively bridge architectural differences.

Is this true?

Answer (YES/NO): YES